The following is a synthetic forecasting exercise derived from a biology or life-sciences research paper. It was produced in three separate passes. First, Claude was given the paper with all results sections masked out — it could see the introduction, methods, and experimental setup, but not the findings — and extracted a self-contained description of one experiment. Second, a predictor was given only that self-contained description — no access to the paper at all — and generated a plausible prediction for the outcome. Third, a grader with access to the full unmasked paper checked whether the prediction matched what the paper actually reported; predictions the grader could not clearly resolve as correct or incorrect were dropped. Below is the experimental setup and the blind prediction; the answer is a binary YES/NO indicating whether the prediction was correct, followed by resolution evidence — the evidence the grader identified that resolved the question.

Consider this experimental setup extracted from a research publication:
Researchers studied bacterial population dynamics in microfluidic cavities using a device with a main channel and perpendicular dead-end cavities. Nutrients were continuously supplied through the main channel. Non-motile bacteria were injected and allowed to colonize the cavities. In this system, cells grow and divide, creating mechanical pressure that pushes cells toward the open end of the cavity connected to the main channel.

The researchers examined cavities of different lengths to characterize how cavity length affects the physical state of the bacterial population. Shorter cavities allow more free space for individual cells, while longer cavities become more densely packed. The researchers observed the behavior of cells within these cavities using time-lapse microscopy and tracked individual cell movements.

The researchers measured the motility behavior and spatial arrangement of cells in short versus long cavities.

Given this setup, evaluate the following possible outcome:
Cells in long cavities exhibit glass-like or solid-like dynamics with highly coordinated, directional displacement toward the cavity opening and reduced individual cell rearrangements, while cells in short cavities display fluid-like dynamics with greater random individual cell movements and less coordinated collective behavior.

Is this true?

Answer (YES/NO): YES